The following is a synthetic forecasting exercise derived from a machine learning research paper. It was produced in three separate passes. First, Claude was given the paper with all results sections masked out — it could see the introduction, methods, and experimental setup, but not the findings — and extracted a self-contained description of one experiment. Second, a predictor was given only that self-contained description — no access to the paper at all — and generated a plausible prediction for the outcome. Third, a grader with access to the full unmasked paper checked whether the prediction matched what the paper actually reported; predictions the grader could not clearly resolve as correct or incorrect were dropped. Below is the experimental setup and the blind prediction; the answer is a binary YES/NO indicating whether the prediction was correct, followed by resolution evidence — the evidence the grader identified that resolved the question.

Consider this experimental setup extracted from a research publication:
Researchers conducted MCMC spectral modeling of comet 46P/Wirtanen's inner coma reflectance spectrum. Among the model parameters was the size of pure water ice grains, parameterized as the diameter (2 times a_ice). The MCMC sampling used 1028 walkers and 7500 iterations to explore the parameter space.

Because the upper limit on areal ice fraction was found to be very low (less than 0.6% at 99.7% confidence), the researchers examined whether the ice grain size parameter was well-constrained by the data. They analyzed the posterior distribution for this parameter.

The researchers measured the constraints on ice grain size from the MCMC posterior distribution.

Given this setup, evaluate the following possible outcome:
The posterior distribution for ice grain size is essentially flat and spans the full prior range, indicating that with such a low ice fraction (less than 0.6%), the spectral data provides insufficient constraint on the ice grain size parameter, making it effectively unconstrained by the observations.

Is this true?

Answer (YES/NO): NO